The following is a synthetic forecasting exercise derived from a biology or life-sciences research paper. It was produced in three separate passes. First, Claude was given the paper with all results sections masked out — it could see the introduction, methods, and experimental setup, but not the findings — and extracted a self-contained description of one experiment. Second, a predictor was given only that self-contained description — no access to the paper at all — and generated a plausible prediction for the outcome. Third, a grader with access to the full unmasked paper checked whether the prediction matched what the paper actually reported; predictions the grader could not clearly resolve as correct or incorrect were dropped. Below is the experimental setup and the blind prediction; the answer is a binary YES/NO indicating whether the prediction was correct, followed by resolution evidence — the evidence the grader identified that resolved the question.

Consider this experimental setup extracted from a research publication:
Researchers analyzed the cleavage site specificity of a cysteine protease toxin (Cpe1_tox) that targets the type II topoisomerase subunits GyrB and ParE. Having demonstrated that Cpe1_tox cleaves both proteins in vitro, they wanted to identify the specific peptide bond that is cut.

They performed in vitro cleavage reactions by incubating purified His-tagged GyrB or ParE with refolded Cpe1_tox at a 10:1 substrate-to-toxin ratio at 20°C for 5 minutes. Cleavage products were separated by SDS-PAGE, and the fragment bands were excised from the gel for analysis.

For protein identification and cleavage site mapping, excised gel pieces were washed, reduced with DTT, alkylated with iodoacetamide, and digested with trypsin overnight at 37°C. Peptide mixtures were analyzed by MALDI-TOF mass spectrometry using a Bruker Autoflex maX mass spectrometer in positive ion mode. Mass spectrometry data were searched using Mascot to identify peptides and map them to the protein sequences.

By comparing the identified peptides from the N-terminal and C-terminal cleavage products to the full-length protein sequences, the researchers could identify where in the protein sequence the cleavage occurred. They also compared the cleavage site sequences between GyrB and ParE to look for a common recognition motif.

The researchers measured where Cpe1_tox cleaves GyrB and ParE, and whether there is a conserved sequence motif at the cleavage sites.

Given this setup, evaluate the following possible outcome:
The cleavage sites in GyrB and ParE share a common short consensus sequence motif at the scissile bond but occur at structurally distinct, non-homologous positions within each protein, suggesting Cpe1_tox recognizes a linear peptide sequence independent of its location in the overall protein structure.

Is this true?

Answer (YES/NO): NO